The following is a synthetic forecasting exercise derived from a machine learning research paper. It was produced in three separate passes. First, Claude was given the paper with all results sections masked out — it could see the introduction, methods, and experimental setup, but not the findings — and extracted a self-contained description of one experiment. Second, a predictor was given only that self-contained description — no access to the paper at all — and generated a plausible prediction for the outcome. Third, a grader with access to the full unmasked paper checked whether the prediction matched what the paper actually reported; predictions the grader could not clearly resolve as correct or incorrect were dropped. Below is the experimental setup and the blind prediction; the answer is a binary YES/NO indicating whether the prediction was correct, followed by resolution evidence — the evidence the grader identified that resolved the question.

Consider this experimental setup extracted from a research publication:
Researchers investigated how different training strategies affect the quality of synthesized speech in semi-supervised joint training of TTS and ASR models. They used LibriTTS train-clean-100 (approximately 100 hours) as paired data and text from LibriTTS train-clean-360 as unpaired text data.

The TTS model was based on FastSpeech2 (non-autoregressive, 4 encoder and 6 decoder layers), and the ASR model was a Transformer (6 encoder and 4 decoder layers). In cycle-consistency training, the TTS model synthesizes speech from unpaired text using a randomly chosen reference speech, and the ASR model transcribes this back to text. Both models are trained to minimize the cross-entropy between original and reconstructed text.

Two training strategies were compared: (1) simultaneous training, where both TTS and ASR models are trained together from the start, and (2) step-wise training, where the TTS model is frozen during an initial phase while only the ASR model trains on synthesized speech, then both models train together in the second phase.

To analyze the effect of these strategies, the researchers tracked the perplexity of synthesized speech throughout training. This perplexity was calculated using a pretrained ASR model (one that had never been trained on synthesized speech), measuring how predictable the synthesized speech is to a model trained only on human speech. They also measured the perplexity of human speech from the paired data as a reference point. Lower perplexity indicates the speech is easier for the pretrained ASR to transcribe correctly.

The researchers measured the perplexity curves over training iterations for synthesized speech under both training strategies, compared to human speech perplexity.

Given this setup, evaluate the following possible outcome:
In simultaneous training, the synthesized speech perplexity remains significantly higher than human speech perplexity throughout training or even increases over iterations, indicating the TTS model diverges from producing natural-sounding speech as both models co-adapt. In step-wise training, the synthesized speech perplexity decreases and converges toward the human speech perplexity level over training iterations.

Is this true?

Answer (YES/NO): NO